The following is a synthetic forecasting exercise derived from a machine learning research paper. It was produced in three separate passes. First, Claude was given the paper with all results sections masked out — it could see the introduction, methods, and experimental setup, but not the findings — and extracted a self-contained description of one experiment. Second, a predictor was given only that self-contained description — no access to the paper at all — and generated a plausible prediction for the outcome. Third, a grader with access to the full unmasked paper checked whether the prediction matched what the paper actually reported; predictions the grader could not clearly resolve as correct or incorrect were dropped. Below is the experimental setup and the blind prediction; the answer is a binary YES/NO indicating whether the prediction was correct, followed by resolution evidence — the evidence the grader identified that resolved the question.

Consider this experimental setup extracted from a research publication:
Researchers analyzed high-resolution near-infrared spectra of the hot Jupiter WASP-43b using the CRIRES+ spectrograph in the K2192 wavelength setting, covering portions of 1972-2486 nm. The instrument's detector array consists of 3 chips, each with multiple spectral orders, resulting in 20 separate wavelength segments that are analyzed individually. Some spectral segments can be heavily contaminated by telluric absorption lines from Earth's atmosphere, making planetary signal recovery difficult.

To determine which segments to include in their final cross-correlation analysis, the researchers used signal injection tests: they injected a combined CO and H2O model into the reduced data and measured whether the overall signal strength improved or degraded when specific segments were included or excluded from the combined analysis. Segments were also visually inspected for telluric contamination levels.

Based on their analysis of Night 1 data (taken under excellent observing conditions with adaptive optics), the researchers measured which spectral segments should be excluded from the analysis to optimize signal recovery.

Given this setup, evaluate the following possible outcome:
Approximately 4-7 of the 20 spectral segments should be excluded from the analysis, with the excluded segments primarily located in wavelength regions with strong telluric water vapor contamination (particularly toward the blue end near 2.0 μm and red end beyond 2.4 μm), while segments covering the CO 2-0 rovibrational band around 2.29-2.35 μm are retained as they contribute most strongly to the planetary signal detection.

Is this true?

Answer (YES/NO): NO